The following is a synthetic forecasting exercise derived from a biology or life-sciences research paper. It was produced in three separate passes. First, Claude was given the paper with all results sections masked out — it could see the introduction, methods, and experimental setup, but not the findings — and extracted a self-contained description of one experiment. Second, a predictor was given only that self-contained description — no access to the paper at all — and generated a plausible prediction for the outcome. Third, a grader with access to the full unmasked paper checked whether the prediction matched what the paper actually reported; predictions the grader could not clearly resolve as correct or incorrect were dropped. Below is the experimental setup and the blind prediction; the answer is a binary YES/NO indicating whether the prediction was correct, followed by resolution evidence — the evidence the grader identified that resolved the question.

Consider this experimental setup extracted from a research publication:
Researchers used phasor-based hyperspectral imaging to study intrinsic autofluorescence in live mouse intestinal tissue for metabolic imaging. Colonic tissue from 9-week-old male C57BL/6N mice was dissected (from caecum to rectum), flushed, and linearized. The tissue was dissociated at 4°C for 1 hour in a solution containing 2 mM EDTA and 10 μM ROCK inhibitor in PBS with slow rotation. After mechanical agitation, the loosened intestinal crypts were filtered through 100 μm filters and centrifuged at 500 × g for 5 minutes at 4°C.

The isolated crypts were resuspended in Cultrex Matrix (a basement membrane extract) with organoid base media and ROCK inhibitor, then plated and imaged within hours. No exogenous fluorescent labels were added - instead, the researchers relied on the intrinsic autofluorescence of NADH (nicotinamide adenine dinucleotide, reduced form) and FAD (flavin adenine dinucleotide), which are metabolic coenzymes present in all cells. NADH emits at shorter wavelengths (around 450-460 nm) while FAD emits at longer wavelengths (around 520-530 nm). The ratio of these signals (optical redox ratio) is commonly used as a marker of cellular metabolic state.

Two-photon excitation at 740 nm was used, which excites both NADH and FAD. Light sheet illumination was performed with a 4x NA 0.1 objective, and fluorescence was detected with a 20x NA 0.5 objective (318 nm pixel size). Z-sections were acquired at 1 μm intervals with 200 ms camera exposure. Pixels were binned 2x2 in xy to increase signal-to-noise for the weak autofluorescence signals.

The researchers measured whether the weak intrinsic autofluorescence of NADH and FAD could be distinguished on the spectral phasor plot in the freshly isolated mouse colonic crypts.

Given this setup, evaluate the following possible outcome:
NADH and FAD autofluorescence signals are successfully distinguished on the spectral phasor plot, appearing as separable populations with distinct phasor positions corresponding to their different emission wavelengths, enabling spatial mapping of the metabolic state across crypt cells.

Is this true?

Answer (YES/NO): NO